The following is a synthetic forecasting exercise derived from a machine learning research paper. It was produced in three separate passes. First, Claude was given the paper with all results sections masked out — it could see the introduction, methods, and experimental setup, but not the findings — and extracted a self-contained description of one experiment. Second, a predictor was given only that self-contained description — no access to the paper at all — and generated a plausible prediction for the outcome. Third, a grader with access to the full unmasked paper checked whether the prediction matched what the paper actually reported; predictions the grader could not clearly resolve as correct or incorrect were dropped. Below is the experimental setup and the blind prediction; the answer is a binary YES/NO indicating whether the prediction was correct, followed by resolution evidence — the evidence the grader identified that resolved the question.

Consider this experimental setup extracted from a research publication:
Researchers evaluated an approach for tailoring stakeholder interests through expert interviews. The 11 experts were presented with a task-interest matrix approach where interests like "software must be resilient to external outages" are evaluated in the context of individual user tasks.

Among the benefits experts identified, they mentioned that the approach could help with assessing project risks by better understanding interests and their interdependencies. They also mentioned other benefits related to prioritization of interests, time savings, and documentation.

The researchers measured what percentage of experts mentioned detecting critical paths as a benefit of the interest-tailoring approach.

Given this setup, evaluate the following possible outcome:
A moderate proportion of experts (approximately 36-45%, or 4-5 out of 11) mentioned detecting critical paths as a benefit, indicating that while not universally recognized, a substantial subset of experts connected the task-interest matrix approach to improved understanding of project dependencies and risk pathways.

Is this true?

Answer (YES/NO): NO